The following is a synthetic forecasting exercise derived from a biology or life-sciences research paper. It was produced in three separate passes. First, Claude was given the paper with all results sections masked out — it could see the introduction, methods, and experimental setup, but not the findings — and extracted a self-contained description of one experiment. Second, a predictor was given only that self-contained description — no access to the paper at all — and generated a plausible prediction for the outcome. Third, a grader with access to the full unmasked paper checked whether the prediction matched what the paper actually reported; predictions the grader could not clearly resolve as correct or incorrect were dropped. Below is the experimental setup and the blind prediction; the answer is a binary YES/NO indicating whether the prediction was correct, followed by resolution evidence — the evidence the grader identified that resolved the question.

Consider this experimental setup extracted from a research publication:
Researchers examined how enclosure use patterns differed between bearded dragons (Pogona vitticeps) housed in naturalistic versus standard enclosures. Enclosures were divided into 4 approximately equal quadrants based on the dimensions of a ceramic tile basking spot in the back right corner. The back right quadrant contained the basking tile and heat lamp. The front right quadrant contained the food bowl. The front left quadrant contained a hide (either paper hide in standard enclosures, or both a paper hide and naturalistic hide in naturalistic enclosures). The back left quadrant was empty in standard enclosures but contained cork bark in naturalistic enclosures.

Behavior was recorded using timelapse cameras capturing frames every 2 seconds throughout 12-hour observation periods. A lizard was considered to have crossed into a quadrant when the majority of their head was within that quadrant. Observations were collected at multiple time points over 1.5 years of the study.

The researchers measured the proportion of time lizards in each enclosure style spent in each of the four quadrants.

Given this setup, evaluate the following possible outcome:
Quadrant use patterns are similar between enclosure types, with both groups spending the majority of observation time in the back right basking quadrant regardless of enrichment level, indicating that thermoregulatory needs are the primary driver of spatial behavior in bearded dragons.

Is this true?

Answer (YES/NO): YES